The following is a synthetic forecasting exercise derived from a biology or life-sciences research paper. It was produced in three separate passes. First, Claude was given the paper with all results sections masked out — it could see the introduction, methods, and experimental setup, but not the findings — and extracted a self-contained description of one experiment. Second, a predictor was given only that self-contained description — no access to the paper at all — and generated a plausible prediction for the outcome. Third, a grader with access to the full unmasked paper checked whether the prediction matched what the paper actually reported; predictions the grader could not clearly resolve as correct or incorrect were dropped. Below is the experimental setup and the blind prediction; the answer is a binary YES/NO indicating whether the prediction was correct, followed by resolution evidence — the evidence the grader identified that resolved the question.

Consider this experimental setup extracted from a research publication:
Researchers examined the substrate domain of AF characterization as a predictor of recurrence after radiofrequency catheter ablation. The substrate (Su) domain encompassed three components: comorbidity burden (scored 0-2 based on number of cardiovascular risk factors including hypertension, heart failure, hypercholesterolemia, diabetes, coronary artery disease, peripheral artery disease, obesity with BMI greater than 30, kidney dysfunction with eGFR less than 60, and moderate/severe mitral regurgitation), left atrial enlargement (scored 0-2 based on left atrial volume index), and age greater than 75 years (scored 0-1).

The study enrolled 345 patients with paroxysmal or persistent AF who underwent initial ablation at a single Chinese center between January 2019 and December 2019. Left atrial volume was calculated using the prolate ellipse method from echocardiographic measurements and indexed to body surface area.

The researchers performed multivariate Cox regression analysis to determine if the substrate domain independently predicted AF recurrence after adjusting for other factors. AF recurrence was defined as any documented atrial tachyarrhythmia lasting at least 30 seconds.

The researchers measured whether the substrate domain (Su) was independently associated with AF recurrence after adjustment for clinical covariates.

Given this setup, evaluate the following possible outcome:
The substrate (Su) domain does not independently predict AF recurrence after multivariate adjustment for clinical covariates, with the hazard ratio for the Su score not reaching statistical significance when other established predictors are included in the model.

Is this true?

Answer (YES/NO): NO